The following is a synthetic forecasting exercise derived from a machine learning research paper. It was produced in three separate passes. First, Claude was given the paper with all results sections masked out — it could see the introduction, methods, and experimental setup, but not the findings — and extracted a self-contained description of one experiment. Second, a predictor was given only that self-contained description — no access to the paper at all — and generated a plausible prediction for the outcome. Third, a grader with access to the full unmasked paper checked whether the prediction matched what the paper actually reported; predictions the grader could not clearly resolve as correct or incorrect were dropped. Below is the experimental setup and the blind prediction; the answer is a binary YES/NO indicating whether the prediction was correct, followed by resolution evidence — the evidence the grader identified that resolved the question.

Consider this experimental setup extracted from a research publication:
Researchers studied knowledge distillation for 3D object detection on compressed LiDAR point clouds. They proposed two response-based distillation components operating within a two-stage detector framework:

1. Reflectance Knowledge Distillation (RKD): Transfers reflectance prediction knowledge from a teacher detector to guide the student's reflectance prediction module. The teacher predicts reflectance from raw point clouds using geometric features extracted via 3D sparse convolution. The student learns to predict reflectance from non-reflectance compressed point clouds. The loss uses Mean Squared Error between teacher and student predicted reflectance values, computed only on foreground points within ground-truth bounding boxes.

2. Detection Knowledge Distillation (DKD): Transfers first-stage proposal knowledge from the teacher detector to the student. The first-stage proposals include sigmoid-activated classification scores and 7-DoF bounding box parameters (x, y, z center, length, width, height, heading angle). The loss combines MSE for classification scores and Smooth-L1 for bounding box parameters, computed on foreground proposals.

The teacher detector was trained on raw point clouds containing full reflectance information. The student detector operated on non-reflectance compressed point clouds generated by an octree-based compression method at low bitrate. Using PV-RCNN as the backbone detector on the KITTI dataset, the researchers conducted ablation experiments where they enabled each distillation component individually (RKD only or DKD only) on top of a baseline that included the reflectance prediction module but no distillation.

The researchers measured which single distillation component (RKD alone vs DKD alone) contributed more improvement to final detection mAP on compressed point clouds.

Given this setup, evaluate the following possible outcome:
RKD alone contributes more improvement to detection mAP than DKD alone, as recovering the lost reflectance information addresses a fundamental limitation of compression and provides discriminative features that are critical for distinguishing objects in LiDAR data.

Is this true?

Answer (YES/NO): NO